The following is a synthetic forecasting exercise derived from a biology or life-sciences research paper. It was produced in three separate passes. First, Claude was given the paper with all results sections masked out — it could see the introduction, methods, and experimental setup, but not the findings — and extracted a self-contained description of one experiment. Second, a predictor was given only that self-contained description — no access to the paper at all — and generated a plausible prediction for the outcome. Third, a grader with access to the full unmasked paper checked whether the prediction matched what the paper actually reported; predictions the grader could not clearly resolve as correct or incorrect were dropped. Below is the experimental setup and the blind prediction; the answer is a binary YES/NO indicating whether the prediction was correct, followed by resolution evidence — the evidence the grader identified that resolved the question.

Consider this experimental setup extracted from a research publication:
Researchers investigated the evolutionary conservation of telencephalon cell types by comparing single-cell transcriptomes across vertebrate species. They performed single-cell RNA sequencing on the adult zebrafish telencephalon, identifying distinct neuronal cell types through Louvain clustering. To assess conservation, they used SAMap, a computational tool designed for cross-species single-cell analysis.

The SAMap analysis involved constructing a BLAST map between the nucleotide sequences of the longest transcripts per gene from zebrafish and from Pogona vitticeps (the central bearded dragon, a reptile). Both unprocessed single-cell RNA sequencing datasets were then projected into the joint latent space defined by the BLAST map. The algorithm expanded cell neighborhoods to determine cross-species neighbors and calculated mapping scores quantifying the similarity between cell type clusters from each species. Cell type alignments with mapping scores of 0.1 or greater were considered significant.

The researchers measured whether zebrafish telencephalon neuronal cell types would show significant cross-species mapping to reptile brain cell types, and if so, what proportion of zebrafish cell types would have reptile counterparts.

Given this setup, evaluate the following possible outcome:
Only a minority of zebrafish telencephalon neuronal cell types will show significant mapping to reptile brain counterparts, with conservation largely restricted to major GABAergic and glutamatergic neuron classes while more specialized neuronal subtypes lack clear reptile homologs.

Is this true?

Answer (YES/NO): NO